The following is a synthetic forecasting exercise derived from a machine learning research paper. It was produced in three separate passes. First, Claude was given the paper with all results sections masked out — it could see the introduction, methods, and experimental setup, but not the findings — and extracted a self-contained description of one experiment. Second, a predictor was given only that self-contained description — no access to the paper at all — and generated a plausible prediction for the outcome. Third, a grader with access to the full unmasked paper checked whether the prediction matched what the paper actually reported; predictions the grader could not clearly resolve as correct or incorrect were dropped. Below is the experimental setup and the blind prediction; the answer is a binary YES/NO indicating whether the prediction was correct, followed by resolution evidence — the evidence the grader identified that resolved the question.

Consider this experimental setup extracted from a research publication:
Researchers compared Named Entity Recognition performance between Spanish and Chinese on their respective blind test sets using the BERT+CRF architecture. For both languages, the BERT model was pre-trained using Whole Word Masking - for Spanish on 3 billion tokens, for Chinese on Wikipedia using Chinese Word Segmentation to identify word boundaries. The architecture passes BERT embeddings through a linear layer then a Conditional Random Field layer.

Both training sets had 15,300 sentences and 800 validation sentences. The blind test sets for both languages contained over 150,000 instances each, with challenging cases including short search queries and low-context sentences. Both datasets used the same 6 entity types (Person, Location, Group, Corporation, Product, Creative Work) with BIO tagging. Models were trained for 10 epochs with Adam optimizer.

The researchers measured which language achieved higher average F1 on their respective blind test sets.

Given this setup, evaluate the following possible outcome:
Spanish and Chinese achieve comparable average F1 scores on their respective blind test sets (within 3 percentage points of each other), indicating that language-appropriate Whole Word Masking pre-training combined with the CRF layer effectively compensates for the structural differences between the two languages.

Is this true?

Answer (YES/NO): NO